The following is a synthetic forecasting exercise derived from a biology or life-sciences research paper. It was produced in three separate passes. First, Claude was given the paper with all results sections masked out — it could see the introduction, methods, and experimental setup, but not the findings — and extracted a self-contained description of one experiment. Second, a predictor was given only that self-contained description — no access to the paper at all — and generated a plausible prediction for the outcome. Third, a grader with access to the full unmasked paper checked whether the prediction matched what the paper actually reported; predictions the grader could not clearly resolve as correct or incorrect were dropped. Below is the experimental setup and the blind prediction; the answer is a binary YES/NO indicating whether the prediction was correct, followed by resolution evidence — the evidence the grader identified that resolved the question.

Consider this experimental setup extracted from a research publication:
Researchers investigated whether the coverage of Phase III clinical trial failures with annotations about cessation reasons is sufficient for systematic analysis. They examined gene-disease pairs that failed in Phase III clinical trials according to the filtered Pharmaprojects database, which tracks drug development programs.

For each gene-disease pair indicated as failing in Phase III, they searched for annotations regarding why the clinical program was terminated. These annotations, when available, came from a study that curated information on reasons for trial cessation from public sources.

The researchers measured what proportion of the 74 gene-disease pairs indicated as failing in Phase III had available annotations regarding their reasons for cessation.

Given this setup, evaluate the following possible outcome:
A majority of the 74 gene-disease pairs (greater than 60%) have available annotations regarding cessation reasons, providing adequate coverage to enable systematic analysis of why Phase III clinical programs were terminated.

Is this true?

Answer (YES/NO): NO